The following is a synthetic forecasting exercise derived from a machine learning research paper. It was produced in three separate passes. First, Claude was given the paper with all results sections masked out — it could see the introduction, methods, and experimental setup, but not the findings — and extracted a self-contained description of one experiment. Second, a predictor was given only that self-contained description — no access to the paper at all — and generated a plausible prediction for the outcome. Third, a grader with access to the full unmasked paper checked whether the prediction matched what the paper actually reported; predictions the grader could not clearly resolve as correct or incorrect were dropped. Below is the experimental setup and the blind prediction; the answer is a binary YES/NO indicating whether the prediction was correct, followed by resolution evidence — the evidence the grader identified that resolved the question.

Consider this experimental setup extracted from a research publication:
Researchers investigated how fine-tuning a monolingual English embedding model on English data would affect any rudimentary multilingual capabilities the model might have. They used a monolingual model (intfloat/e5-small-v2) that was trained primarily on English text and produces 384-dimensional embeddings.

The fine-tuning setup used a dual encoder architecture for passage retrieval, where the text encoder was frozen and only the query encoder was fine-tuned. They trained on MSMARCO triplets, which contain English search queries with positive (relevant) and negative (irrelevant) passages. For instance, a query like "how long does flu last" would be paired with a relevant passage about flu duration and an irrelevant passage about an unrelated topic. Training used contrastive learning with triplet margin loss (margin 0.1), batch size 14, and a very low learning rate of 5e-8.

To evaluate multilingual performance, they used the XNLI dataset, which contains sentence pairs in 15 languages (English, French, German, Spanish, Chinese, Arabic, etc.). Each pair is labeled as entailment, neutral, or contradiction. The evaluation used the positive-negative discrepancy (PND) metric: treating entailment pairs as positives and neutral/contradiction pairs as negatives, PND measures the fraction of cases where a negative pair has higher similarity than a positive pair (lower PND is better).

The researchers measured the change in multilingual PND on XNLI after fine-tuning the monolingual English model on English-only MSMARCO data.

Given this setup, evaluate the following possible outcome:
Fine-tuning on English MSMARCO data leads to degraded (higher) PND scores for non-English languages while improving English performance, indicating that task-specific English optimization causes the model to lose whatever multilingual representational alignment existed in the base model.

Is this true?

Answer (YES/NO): NO